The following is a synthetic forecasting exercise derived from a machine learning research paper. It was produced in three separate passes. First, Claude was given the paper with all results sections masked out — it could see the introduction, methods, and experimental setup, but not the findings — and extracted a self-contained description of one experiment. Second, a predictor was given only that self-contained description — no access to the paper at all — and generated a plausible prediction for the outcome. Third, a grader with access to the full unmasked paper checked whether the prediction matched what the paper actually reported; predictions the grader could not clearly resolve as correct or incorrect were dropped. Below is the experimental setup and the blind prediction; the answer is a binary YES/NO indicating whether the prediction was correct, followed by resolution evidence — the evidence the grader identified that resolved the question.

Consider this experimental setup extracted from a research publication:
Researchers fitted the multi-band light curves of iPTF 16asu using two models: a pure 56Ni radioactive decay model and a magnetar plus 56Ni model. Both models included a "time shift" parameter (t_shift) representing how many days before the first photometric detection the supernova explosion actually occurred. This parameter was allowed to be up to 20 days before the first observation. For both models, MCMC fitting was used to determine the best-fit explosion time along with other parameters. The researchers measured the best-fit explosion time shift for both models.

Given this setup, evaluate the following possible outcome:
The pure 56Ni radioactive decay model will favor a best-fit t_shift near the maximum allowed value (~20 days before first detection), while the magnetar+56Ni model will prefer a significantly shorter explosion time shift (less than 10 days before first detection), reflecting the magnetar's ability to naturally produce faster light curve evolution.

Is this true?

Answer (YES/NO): NO